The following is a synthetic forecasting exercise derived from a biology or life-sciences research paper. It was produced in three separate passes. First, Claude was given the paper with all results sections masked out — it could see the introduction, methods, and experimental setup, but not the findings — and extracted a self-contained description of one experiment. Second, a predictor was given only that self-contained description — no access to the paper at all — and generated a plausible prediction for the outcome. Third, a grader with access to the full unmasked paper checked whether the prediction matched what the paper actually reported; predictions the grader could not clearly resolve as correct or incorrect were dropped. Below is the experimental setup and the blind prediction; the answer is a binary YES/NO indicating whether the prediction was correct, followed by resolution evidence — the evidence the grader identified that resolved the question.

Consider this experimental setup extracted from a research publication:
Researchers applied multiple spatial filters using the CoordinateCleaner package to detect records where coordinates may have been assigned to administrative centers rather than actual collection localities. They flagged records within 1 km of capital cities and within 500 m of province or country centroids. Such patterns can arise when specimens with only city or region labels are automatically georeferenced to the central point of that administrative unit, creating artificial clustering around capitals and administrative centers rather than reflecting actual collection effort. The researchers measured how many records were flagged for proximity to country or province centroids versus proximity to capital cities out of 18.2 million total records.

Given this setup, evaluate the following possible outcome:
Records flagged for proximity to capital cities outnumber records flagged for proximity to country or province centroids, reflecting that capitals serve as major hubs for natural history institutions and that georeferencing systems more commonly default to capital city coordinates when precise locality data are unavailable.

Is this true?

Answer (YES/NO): NO